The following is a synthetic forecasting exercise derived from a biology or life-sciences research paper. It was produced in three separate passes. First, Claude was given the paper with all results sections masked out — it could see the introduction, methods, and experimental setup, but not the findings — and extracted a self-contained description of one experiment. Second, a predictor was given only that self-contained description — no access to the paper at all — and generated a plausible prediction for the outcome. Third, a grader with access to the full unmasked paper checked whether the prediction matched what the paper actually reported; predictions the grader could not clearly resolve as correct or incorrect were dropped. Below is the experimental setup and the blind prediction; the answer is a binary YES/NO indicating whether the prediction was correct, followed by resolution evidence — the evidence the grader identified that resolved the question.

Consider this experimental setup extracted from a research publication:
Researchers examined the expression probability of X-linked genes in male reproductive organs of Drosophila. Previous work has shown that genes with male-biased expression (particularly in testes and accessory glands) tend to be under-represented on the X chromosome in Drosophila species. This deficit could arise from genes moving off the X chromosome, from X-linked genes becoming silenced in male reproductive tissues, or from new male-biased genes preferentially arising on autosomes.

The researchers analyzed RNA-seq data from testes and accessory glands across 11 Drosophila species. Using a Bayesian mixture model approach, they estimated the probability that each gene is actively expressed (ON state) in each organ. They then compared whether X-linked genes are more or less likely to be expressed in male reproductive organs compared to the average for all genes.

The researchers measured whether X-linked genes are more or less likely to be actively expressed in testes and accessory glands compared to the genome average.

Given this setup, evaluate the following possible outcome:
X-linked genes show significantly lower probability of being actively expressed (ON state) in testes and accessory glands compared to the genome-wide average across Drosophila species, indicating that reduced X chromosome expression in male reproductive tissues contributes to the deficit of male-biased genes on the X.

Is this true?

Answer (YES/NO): NO